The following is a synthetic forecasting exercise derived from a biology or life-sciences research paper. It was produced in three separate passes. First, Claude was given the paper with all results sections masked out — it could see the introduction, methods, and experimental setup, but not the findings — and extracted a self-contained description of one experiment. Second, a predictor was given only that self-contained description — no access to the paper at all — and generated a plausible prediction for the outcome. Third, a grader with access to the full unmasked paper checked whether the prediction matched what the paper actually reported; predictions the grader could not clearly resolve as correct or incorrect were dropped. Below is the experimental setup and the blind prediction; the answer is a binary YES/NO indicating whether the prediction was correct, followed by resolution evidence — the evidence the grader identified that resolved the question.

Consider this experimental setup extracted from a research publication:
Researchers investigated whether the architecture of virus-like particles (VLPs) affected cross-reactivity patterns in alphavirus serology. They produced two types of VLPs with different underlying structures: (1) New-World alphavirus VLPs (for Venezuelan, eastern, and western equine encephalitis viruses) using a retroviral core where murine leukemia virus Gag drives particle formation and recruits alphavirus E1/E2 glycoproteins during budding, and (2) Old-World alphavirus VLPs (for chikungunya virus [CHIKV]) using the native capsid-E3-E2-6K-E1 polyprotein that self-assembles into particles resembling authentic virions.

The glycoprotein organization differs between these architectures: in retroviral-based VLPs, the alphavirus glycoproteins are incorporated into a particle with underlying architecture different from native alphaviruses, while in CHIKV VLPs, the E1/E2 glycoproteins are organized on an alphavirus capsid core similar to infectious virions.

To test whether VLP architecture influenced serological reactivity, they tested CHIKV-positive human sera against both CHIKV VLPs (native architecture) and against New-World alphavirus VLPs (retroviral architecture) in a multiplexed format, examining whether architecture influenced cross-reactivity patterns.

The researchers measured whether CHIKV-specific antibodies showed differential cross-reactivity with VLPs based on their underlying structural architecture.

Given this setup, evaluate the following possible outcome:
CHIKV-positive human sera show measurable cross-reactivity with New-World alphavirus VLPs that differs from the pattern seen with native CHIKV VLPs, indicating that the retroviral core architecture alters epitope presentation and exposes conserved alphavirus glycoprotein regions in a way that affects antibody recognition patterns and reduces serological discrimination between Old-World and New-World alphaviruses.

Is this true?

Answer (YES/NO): NO